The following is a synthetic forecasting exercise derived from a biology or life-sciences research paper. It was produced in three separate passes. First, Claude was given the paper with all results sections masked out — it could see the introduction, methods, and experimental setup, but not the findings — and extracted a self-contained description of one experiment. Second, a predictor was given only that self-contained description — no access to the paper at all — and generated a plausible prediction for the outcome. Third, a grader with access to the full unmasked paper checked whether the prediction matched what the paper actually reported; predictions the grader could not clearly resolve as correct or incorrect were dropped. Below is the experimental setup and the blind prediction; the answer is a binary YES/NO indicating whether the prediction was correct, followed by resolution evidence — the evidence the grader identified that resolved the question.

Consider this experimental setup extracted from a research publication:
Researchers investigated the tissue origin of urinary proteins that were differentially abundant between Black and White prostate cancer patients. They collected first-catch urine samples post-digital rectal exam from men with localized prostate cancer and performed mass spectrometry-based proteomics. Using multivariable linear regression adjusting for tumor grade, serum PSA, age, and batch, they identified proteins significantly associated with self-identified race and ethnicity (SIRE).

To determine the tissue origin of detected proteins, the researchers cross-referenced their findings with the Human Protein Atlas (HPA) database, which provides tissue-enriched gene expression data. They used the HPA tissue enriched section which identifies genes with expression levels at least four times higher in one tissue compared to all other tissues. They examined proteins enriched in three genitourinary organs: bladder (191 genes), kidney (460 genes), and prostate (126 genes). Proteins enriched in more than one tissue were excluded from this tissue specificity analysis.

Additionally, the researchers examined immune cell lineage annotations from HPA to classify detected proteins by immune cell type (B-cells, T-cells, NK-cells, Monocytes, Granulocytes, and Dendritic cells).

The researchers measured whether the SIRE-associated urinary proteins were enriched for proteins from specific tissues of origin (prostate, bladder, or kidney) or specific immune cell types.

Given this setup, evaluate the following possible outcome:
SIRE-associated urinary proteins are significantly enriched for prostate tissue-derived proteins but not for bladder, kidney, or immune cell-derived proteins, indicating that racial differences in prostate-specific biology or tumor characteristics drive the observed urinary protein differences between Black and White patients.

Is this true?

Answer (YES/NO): NO